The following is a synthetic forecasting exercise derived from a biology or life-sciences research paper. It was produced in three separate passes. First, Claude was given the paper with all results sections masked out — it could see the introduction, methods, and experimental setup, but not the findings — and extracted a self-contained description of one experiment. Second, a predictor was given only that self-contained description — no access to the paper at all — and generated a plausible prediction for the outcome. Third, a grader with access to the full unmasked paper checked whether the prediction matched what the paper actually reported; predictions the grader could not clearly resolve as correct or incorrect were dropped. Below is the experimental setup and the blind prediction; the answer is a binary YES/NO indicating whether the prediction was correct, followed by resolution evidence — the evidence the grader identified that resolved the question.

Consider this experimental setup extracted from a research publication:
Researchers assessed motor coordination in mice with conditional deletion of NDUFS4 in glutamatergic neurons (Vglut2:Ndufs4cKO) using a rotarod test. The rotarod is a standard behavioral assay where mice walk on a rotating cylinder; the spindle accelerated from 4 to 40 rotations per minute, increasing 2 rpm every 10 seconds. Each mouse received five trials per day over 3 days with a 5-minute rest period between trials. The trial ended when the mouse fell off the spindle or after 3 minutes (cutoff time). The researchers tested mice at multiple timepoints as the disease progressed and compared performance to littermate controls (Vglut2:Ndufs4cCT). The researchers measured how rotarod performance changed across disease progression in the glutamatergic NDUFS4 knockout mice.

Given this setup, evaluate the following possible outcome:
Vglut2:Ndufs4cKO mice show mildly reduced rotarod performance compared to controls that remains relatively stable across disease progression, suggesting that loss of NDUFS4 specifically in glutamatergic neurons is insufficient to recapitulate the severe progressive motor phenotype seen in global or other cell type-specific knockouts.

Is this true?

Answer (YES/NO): NO